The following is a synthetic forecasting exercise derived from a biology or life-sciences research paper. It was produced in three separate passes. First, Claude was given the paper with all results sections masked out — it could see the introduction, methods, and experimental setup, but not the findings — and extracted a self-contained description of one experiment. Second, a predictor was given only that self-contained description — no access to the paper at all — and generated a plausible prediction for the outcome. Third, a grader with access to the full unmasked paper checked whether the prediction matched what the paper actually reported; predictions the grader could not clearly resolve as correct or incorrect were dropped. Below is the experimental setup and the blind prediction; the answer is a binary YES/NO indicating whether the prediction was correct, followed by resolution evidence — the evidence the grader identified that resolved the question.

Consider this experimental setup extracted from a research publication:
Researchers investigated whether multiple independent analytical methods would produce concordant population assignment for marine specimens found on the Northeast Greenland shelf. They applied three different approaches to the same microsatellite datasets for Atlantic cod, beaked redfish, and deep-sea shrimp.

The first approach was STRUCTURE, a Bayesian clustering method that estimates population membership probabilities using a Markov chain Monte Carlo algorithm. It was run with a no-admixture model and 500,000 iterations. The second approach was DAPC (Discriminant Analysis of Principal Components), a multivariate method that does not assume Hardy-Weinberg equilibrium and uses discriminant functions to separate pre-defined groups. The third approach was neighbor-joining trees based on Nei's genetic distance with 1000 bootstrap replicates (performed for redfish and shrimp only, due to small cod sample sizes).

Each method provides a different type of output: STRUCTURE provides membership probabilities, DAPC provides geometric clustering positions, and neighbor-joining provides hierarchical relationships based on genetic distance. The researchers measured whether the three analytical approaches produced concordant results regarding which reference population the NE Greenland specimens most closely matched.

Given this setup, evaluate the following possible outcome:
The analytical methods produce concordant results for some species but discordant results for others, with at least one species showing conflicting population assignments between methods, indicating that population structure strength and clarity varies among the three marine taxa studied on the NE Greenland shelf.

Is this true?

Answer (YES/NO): NO